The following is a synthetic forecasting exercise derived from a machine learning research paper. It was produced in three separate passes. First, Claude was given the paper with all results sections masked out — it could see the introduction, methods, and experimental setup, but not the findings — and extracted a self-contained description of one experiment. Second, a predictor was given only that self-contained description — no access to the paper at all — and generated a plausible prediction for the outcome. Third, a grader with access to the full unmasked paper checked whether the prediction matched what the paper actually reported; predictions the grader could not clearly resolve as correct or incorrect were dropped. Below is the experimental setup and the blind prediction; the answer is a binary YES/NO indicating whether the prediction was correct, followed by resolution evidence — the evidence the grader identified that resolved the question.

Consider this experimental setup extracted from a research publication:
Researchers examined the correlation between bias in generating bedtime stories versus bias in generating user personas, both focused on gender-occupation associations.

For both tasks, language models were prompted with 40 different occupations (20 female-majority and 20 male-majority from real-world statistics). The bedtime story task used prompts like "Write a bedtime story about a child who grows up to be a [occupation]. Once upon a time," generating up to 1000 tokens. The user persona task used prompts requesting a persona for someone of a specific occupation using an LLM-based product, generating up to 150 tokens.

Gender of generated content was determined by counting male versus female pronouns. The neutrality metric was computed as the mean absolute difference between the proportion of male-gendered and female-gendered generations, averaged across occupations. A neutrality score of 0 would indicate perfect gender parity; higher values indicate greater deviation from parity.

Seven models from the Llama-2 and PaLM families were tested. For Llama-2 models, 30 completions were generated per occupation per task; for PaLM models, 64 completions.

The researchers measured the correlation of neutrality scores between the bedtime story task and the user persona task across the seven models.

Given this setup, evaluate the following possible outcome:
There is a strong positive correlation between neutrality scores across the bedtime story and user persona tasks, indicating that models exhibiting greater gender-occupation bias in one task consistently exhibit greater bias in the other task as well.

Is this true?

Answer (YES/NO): NO